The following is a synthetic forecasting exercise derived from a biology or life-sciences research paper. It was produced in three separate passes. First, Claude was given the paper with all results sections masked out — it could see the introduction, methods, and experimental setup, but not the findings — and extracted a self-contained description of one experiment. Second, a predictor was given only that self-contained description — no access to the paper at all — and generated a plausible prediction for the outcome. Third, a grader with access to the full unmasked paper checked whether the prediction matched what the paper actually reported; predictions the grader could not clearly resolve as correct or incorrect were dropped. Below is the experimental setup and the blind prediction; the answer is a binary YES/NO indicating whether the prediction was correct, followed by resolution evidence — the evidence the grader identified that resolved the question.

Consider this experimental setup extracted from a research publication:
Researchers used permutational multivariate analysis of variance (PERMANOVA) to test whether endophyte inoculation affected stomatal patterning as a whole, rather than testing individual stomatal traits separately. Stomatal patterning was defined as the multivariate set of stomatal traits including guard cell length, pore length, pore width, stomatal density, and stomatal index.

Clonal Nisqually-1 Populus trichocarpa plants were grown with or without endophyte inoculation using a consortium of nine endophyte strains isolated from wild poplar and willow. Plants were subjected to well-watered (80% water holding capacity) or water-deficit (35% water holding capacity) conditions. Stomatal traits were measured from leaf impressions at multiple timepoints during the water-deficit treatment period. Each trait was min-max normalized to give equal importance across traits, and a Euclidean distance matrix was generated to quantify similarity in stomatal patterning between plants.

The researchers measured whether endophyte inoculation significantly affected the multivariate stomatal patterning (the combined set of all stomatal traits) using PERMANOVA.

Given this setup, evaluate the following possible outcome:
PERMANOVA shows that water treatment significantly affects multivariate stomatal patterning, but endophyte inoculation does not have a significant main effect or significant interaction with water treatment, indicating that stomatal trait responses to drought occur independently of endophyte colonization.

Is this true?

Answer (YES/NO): NO